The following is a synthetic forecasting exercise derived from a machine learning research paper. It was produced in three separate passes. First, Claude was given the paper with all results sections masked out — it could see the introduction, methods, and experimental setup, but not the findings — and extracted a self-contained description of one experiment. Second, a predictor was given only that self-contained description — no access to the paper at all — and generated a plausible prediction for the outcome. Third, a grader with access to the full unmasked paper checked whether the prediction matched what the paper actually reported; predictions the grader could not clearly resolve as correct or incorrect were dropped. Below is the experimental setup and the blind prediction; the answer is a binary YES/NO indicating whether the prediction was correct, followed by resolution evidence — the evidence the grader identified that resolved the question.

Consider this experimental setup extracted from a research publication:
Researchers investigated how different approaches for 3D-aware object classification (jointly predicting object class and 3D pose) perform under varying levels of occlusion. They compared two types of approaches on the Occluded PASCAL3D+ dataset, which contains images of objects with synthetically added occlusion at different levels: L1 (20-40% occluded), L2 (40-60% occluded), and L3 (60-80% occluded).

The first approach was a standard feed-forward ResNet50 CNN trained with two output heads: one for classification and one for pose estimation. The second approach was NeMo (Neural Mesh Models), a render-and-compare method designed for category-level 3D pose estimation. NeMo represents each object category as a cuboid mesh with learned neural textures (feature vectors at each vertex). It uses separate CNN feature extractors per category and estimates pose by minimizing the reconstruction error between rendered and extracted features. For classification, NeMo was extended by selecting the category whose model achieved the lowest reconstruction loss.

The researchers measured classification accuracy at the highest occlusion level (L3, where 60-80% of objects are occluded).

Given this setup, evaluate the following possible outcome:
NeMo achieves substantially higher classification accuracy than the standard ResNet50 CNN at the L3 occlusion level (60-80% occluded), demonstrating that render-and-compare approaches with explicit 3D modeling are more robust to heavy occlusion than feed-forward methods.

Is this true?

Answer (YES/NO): NO